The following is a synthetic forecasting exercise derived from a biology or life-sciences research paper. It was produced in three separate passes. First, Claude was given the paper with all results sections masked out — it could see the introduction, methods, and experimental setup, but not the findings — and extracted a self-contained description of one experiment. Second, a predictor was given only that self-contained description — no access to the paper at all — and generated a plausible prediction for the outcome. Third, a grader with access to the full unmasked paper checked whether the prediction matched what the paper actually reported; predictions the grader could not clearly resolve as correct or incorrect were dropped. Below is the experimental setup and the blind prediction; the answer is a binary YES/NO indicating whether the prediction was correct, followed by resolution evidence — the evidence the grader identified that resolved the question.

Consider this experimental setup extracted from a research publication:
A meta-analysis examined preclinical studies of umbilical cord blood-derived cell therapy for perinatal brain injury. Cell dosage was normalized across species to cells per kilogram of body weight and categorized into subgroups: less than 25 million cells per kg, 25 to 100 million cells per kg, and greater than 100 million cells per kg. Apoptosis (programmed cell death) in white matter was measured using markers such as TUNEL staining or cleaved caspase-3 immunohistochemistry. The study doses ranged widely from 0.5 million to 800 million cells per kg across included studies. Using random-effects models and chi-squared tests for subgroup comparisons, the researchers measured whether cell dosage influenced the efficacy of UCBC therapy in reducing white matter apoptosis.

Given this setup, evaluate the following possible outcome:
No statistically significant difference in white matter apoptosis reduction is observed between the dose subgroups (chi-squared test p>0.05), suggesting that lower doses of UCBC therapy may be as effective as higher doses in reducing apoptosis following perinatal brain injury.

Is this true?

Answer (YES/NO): NO